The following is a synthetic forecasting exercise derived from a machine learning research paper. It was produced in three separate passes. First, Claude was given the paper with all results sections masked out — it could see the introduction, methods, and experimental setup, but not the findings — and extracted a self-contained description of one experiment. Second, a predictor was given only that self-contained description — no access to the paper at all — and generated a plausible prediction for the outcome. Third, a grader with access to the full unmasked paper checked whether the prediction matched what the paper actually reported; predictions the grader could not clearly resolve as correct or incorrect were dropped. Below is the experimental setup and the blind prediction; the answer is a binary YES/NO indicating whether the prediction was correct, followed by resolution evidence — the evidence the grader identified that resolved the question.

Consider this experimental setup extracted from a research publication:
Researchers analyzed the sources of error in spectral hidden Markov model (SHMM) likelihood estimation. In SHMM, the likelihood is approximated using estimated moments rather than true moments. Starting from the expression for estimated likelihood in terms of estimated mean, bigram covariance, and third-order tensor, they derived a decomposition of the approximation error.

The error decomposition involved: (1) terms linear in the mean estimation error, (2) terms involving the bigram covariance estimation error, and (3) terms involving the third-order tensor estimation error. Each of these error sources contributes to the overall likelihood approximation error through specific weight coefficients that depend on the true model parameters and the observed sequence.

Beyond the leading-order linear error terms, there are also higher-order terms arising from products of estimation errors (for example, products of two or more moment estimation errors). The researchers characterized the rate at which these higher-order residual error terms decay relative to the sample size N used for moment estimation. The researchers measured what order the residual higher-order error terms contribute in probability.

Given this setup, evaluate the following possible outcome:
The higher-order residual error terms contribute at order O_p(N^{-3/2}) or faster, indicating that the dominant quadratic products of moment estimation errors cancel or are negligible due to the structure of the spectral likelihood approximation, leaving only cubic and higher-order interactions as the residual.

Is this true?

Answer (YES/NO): NO